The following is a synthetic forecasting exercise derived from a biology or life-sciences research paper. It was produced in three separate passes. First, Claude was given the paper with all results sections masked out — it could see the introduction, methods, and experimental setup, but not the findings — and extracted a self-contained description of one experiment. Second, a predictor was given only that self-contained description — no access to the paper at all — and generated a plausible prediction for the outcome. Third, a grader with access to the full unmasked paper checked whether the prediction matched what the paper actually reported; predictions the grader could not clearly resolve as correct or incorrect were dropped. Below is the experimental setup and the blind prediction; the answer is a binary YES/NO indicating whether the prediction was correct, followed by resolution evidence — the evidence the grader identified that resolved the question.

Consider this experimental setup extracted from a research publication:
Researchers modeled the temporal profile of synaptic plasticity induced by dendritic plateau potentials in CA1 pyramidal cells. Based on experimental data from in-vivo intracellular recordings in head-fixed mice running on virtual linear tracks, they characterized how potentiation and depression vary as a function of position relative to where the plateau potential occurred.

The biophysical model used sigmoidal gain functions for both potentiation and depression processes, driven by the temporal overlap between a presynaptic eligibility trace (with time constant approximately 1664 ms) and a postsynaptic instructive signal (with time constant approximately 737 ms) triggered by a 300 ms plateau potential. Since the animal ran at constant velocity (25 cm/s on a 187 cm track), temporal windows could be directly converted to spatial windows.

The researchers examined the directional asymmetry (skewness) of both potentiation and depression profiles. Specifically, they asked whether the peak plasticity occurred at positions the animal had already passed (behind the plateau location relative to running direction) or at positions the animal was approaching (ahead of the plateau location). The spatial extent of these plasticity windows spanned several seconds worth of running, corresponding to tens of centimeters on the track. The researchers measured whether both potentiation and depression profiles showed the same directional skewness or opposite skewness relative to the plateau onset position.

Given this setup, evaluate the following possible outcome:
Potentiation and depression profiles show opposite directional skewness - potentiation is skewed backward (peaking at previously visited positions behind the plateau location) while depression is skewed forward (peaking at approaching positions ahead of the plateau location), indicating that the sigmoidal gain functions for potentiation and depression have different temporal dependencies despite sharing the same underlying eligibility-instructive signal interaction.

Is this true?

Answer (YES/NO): NO